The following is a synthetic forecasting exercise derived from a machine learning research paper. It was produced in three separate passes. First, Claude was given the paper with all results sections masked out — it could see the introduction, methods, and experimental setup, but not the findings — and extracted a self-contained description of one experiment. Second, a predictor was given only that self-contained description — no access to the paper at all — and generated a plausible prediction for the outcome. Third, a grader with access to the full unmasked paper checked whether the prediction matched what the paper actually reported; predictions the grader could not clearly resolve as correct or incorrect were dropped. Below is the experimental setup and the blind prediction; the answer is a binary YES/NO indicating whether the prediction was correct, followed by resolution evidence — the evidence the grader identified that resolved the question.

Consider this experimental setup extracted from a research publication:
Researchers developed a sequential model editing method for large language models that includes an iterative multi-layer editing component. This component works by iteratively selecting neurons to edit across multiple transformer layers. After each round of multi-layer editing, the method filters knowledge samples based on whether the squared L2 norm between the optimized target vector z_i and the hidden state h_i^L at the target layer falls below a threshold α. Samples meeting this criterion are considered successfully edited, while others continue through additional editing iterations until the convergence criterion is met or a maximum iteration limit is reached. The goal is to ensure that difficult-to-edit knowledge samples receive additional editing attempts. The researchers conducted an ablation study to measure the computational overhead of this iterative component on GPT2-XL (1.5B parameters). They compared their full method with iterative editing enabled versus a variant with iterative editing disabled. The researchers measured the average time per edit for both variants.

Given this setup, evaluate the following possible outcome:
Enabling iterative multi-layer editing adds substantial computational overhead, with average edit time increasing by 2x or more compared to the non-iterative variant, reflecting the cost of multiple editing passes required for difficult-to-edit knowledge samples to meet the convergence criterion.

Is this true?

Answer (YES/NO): NO